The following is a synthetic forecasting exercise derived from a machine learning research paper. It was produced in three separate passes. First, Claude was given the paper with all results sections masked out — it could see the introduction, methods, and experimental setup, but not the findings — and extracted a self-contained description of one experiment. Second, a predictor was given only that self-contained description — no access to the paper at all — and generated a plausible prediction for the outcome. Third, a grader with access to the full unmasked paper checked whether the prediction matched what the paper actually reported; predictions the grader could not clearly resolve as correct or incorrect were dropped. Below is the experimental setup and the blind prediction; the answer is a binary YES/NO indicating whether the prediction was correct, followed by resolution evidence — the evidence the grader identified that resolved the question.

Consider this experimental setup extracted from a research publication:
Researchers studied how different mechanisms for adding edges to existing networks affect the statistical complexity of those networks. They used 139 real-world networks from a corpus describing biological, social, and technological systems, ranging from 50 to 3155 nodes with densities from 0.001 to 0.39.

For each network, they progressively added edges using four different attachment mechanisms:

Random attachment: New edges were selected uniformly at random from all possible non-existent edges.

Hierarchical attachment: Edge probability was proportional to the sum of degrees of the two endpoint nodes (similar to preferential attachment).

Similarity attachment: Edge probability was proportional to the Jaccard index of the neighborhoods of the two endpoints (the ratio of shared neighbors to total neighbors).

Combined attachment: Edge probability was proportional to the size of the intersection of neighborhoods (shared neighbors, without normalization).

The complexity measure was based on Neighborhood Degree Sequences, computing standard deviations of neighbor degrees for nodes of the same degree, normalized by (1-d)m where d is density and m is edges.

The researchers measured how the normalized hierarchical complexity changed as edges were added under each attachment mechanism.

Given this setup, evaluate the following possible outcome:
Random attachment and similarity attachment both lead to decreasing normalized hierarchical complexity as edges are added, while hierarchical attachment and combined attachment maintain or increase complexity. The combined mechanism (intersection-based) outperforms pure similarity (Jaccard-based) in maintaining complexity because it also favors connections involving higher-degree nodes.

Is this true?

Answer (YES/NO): NO